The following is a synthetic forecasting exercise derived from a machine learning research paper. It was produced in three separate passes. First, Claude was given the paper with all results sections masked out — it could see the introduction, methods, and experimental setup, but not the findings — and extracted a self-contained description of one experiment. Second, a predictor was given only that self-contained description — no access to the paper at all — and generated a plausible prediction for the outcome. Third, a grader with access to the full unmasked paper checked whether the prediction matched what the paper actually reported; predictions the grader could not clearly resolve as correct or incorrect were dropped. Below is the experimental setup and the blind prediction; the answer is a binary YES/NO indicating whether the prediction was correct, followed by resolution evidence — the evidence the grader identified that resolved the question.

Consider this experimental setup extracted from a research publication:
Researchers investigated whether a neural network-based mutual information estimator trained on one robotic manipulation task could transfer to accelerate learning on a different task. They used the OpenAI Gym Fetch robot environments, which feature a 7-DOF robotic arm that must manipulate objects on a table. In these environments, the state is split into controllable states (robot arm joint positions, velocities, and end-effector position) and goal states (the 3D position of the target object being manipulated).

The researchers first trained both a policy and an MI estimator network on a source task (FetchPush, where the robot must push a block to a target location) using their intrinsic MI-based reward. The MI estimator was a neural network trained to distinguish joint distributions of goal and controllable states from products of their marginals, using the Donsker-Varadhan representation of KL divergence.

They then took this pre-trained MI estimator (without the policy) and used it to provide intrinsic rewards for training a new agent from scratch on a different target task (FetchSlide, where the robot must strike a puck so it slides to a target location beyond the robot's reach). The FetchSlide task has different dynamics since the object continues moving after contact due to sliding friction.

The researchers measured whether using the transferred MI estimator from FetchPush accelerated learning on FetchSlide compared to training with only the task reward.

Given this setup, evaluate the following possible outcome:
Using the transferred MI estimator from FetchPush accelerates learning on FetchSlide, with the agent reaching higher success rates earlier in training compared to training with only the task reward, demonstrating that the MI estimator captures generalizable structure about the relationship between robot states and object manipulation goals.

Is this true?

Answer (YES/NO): YES